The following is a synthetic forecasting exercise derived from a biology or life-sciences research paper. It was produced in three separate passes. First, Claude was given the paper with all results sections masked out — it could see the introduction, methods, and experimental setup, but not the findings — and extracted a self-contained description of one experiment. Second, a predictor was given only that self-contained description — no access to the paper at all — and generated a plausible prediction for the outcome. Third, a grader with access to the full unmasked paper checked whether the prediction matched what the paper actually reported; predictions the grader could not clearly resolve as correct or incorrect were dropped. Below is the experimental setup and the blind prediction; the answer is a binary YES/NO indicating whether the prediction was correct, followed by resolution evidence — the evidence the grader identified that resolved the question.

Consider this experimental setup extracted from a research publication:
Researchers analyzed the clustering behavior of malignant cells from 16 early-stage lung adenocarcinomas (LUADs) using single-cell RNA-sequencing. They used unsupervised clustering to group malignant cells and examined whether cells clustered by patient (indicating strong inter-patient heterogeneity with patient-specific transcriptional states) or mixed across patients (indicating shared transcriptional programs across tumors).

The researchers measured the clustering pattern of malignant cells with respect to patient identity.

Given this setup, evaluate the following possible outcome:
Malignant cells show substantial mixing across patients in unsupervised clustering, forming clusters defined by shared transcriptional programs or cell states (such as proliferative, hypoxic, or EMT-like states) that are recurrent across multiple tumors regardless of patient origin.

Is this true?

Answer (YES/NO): NO